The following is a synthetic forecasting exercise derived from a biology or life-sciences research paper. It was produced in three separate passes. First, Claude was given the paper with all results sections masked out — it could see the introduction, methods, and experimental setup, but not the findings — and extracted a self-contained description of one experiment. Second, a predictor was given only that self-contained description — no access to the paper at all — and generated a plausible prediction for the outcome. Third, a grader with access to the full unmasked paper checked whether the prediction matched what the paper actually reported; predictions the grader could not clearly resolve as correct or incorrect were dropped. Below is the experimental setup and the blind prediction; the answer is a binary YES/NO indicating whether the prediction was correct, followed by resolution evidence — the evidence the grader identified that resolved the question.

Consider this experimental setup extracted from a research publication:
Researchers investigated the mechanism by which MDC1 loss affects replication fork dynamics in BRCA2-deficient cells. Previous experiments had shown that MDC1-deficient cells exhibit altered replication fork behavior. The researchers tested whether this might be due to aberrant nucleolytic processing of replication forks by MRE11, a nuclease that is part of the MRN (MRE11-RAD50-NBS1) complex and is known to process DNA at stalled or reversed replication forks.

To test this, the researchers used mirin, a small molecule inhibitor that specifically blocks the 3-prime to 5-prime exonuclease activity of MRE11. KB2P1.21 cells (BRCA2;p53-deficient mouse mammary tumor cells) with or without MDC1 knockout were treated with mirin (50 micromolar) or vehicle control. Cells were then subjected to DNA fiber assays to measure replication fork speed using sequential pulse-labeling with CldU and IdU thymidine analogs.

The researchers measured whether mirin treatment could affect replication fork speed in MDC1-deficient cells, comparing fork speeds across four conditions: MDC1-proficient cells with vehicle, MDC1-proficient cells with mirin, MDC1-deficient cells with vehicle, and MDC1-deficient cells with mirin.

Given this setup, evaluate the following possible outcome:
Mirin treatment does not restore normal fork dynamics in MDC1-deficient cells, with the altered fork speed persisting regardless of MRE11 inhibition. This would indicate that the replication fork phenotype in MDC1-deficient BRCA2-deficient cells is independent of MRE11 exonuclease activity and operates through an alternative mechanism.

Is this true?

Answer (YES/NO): NO